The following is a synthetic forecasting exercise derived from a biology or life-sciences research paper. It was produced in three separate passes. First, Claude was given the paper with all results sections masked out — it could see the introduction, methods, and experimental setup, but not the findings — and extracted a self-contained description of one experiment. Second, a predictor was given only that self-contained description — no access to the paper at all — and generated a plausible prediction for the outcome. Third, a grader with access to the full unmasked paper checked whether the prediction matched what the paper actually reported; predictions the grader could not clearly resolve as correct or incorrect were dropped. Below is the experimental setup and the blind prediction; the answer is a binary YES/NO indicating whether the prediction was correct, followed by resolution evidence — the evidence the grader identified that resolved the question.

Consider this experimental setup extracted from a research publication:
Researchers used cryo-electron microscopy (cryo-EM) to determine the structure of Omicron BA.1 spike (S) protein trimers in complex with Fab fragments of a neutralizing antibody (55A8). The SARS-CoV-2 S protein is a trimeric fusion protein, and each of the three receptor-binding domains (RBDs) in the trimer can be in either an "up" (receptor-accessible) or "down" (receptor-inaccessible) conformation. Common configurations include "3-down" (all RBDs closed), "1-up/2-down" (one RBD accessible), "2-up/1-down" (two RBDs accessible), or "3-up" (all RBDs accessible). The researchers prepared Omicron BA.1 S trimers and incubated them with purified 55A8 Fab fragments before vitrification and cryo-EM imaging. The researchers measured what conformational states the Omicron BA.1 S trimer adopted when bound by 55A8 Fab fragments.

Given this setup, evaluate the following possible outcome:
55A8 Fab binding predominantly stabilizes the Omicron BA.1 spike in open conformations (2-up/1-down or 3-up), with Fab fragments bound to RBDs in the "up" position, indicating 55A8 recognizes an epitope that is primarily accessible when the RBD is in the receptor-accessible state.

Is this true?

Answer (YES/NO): NO